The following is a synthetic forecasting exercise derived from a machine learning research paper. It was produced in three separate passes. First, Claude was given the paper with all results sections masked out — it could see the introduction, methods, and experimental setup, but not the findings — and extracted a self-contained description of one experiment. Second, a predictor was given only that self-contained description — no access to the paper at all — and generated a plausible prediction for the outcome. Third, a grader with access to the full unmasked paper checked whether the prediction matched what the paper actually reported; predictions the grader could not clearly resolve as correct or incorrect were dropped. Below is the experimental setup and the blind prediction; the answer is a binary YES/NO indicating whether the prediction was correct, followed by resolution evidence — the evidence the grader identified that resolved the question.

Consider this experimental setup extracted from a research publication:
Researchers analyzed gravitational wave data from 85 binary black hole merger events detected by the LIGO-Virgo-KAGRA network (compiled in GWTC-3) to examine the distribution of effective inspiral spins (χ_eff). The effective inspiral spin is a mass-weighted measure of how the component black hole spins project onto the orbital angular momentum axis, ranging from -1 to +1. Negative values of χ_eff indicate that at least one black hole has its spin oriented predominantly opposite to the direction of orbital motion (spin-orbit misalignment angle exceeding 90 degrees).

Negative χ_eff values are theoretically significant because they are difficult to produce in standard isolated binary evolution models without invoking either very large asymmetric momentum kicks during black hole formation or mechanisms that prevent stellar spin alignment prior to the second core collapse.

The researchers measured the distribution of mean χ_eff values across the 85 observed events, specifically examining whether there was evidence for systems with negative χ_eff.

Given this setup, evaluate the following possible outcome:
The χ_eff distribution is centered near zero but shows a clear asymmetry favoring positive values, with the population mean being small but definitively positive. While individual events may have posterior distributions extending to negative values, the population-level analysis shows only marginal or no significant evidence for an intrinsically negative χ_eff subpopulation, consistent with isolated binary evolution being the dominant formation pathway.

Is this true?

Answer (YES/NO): NO